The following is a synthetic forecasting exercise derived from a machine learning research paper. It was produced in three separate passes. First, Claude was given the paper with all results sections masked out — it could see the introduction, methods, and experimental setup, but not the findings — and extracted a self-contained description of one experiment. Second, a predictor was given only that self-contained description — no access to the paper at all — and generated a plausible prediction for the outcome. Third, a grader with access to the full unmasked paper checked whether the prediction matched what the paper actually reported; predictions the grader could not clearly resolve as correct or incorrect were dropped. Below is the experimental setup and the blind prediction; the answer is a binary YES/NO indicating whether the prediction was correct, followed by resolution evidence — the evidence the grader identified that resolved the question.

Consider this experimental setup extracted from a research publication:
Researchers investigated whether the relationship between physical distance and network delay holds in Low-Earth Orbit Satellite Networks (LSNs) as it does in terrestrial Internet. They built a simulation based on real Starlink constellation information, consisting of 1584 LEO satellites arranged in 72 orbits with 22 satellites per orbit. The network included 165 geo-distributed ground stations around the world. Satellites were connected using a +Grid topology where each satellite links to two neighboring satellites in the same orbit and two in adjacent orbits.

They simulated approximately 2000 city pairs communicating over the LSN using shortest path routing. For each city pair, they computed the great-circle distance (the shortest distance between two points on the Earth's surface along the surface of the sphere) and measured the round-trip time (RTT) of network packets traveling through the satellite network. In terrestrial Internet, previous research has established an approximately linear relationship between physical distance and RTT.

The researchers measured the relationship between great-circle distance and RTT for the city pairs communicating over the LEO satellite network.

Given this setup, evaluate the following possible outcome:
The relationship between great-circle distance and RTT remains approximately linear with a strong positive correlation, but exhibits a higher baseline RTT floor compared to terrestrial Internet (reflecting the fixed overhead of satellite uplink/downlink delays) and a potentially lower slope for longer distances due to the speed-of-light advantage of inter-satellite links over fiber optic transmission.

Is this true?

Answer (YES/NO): NO